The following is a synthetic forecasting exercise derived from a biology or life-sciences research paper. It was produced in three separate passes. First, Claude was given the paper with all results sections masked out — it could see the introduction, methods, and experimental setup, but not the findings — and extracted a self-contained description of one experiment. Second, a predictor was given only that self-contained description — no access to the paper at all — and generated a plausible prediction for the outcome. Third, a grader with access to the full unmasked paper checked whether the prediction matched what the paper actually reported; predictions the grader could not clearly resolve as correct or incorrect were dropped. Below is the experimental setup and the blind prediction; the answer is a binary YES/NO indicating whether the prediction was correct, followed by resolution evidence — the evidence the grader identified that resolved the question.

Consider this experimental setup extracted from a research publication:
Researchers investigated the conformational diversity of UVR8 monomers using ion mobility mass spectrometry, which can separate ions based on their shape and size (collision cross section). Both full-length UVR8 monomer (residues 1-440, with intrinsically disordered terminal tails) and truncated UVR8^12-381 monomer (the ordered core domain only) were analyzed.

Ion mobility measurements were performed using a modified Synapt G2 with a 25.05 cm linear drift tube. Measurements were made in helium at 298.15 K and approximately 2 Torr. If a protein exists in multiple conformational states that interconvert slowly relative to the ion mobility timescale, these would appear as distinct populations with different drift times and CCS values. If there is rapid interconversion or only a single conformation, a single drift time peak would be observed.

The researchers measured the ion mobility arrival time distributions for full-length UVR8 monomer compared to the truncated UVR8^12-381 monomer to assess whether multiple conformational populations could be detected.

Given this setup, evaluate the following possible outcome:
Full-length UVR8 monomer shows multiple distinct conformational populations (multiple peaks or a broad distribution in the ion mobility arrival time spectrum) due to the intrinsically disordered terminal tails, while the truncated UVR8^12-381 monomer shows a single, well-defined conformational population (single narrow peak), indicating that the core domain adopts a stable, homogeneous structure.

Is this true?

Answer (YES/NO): YES